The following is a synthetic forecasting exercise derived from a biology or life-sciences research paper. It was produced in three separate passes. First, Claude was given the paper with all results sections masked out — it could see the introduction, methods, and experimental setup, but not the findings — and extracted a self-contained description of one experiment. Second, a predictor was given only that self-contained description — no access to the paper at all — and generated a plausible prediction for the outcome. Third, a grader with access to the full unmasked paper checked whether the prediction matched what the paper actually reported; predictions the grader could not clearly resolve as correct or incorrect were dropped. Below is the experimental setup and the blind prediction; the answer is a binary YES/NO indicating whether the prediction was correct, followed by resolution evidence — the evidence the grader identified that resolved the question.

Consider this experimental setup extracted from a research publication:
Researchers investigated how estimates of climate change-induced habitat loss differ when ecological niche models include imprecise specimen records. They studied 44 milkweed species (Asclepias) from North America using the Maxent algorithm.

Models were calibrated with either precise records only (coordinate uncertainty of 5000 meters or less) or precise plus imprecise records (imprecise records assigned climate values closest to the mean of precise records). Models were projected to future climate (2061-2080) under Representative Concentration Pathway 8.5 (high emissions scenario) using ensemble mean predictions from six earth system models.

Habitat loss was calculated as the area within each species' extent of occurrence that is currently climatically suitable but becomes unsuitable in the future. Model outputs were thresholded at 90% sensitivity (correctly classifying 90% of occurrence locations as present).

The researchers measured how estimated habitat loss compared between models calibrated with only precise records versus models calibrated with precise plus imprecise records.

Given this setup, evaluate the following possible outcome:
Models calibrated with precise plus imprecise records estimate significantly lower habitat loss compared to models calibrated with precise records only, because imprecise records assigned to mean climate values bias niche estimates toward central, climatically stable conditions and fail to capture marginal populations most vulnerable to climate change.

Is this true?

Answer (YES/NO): NO